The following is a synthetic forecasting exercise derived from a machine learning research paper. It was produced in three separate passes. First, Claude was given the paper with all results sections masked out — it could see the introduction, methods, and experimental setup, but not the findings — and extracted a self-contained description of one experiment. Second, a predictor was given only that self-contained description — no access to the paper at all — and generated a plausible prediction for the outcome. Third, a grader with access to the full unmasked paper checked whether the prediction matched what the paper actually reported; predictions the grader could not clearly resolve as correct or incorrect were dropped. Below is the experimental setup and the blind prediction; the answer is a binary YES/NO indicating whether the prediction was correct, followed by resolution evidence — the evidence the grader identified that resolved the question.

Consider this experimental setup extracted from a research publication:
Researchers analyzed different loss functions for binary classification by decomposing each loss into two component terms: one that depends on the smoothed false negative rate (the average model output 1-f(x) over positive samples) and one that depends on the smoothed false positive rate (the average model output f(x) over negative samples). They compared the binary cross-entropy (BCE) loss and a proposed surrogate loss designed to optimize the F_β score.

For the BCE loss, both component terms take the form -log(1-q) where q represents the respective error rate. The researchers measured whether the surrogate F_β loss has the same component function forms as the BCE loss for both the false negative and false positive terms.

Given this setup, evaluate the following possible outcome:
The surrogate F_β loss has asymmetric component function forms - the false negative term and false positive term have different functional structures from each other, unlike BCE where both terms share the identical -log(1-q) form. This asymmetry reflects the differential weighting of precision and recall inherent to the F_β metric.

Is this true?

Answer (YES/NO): YES